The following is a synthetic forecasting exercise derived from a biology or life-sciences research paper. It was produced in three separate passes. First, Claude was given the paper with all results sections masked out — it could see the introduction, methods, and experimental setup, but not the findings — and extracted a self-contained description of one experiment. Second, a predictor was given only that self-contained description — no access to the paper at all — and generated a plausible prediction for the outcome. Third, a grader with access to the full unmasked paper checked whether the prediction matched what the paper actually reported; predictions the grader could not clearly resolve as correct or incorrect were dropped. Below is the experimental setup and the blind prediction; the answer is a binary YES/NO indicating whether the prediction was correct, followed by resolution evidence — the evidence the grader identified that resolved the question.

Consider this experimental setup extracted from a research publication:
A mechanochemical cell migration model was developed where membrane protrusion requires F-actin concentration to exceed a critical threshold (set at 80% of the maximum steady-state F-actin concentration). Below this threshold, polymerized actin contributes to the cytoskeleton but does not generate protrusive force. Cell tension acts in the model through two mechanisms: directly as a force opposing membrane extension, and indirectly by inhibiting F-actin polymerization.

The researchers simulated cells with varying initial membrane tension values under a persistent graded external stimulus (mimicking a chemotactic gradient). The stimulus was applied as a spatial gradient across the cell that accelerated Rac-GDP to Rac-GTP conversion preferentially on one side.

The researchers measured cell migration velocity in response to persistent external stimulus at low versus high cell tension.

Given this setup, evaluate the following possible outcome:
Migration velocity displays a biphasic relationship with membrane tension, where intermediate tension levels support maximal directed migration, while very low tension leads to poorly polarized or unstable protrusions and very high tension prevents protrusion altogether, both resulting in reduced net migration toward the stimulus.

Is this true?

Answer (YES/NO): NO